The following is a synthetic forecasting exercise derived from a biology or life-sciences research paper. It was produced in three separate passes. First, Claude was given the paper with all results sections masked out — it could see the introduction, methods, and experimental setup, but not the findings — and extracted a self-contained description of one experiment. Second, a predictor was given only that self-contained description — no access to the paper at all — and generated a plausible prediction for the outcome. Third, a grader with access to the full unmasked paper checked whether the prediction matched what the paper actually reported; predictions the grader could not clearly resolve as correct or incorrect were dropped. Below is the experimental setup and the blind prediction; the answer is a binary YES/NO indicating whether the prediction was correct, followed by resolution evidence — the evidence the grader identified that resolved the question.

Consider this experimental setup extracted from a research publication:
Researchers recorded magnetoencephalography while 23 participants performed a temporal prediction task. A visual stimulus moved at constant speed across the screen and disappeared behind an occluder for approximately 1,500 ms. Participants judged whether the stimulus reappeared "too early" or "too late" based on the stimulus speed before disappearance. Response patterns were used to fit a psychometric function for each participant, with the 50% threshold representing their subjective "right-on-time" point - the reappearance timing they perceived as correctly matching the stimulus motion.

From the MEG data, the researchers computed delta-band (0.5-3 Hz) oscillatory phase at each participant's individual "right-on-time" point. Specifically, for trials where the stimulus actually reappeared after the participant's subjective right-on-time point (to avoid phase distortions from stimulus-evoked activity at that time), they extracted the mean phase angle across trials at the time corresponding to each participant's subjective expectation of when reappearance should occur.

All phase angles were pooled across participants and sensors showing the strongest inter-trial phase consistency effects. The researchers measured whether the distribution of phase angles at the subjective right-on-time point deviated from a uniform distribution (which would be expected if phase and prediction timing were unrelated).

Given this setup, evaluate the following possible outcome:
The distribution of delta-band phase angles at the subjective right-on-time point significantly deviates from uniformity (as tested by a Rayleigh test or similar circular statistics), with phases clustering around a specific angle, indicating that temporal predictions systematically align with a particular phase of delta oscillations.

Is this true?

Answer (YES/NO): YES